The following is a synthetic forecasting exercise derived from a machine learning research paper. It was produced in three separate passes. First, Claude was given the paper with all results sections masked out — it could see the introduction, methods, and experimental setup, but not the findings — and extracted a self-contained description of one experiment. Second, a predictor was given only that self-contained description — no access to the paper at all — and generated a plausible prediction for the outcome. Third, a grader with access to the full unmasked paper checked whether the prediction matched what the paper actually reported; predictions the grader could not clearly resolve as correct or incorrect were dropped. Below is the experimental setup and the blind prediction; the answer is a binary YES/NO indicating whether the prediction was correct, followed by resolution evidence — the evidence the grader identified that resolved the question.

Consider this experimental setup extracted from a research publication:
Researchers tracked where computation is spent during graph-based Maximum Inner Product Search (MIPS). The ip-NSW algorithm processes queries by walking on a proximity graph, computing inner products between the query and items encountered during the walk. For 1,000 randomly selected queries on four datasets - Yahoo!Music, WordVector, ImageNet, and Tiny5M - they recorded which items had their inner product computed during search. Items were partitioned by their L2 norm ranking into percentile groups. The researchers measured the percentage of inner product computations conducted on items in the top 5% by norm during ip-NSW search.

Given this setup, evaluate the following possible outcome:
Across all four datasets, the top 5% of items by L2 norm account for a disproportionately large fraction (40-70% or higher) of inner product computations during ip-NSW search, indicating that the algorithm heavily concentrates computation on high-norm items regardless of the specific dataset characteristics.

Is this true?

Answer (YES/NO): YES